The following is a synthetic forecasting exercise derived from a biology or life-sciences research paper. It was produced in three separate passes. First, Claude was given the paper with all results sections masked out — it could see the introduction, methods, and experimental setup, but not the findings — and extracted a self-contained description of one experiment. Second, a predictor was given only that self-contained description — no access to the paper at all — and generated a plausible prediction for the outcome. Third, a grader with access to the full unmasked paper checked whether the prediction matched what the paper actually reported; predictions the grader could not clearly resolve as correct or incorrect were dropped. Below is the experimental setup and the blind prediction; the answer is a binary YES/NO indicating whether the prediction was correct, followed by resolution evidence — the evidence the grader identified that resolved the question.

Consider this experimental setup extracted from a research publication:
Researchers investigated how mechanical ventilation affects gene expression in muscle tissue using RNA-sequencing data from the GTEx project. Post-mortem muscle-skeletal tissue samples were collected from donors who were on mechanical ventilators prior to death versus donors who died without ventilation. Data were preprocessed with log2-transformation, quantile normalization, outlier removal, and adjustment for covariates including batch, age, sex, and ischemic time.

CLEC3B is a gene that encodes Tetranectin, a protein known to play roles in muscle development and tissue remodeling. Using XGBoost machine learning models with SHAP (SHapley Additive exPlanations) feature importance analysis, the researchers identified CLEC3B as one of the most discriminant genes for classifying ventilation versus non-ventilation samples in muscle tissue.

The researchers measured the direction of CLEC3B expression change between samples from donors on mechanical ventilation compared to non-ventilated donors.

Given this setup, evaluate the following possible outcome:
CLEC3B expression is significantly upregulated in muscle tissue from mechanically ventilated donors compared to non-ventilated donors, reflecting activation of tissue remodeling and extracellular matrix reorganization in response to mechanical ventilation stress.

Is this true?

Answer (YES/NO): NO